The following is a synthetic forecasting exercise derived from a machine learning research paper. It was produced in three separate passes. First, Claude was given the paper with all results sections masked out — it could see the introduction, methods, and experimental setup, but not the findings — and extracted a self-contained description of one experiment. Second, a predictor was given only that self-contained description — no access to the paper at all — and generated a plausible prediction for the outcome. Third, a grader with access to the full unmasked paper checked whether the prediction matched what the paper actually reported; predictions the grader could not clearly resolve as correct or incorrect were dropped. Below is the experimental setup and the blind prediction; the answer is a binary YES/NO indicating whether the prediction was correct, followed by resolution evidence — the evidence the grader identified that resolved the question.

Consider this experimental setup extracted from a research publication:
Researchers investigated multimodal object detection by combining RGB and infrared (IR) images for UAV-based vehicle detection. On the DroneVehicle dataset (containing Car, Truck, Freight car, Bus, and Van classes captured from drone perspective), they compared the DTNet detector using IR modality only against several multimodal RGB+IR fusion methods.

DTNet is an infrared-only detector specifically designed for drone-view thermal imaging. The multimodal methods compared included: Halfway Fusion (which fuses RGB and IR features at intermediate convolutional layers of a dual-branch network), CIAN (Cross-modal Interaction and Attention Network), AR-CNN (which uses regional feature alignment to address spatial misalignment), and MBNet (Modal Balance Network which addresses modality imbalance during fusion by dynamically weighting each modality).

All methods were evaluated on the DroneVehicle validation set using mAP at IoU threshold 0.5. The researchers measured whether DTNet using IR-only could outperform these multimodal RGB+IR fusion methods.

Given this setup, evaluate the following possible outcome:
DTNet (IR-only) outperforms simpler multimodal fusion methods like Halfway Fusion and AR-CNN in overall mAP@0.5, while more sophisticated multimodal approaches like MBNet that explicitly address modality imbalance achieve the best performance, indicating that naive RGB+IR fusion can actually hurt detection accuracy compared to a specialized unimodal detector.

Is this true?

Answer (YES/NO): NO